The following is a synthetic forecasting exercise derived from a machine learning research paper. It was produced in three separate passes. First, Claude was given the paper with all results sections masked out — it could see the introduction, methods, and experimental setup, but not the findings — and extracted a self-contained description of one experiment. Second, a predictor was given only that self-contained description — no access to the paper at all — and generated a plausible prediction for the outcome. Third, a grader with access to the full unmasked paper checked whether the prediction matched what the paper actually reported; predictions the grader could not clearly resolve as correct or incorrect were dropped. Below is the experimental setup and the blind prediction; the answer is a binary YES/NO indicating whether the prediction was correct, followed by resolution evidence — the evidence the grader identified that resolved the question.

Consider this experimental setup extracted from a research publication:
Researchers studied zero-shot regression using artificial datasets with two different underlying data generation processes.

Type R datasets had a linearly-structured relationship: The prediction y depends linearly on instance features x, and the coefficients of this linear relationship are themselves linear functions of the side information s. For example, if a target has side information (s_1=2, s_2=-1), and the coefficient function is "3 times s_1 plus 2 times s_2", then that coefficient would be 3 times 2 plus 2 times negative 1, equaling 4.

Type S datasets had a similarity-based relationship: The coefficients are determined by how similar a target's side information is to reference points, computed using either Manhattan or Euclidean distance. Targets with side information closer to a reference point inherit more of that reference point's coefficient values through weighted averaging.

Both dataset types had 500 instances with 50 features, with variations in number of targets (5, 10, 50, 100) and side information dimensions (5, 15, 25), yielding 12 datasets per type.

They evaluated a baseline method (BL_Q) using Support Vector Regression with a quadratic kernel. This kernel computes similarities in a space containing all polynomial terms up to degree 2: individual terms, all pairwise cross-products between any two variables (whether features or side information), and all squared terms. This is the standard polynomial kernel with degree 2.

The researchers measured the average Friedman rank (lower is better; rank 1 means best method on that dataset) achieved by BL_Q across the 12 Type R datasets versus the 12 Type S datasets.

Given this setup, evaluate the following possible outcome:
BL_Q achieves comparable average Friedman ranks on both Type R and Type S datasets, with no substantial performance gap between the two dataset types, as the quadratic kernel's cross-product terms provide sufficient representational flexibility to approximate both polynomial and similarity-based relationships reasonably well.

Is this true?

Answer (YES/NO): NO